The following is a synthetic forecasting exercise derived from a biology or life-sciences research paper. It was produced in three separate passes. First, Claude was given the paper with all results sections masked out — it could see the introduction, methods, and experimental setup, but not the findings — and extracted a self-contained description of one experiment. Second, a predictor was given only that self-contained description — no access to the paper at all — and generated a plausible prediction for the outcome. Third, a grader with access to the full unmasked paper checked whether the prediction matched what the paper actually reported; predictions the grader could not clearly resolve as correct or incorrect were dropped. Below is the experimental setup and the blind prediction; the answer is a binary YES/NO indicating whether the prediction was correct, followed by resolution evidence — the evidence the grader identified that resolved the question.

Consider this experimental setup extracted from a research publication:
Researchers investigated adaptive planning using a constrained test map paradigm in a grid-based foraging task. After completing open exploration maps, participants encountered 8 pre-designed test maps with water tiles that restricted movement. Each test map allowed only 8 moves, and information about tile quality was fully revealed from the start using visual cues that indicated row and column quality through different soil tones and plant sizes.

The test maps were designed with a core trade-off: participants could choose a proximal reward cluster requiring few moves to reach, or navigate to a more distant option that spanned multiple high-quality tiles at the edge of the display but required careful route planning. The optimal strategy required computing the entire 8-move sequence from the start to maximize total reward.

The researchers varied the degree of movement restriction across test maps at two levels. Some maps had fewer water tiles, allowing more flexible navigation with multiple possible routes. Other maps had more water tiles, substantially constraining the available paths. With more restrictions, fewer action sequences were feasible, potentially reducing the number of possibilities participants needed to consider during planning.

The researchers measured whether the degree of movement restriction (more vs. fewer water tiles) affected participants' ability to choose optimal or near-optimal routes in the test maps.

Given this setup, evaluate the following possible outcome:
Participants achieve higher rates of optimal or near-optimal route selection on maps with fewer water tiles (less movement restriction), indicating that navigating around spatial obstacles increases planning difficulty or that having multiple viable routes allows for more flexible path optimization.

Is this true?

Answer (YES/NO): NO